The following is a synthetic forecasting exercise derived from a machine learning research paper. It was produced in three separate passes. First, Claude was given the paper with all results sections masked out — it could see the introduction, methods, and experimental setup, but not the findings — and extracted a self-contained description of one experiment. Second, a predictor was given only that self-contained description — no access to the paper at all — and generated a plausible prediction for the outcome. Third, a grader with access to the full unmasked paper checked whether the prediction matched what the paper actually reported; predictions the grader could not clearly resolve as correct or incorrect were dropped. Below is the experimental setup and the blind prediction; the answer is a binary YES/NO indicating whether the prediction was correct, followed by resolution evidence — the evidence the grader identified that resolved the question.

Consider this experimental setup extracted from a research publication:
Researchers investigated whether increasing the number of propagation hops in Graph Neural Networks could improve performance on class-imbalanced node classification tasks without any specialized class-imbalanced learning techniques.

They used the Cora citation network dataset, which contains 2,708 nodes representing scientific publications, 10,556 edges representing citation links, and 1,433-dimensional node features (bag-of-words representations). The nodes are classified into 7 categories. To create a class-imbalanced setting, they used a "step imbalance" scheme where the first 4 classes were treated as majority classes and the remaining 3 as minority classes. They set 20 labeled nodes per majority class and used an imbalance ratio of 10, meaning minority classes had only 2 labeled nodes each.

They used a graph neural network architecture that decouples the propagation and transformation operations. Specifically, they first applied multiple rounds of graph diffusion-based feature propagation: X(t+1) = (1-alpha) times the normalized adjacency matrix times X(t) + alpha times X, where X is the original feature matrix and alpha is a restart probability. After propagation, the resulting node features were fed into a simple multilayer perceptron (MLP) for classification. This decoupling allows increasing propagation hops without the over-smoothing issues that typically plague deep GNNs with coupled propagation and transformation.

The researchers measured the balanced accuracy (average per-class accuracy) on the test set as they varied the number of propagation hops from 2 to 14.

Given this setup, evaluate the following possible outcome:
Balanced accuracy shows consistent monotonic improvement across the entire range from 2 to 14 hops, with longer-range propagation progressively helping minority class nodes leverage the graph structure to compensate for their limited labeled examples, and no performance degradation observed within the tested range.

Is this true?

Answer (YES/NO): NO